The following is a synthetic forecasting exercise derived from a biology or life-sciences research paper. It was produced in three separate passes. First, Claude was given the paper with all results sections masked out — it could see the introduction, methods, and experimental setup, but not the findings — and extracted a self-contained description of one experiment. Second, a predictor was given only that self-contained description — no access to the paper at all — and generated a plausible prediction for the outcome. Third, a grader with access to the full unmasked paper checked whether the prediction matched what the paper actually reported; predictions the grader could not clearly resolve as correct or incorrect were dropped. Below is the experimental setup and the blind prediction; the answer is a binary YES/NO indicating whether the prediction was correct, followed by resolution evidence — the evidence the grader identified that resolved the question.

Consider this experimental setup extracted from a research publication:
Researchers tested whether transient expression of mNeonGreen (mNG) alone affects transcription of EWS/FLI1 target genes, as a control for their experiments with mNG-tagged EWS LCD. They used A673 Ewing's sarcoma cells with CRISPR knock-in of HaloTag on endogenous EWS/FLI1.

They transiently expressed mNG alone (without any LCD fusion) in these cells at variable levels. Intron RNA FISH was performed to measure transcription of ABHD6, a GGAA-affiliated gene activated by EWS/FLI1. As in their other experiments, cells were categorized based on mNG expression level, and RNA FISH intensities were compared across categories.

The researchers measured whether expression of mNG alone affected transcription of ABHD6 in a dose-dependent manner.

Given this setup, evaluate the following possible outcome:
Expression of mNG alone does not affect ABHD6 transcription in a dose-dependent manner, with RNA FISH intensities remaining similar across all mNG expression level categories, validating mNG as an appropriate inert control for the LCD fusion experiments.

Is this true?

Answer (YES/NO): YES